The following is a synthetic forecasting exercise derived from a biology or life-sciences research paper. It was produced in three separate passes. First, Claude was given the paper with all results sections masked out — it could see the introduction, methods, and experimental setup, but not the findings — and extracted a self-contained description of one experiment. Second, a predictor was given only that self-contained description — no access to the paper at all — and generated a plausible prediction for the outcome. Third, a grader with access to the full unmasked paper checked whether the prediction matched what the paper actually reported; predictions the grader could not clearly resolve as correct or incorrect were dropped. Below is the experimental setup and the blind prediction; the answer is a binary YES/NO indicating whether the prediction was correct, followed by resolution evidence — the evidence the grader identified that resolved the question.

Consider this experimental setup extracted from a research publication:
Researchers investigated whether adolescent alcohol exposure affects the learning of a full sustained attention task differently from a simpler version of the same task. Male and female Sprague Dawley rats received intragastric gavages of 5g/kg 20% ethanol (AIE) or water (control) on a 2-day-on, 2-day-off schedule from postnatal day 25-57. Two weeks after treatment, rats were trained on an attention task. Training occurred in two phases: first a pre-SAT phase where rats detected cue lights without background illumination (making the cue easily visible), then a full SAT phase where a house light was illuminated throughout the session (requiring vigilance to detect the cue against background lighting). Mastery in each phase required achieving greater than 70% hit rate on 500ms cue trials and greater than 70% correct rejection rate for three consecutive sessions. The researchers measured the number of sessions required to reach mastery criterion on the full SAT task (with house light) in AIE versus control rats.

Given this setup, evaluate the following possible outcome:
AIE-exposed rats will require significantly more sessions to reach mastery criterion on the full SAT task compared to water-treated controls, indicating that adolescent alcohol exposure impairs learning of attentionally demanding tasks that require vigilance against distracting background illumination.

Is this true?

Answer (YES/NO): NO